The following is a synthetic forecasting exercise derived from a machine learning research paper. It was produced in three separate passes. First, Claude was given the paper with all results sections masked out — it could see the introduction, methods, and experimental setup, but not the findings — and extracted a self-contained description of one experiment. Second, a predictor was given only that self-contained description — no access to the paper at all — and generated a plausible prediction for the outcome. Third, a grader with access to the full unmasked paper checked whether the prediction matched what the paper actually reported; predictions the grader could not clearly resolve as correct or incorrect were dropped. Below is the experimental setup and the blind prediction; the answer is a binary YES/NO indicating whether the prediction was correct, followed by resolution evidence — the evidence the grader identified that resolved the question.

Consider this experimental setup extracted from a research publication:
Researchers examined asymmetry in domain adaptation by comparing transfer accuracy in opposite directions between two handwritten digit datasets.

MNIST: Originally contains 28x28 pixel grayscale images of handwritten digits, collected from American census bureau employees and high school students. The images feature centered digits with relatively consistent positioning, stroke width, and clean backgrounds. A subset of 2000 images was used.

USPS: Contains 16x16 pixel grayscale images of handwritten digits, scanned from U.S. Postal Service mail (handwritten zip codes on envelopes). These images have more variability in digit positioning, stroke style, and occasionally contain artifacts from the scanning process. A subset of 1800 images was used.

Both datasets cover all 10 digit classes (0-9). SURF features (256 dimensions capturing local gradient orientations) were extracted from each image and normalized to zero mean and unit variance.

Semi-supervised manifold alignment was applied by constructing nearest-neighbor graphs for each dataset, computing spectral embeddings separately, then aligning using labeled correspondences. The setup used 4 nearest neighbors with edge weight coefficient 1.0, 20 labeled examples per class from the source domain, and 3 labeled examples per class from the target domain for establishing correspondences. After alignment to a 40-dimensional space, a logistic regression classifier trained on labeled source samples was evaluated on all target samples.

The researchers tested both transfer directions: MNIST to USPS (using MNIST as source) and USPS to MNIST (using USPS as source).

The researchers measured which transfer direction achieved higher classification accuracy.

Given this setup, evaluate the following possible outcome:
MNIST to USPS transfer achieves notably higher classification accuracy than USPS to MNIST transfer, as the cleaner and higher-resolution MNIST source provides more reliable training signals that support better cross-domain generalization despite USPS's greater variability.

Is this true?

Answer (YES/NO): YES